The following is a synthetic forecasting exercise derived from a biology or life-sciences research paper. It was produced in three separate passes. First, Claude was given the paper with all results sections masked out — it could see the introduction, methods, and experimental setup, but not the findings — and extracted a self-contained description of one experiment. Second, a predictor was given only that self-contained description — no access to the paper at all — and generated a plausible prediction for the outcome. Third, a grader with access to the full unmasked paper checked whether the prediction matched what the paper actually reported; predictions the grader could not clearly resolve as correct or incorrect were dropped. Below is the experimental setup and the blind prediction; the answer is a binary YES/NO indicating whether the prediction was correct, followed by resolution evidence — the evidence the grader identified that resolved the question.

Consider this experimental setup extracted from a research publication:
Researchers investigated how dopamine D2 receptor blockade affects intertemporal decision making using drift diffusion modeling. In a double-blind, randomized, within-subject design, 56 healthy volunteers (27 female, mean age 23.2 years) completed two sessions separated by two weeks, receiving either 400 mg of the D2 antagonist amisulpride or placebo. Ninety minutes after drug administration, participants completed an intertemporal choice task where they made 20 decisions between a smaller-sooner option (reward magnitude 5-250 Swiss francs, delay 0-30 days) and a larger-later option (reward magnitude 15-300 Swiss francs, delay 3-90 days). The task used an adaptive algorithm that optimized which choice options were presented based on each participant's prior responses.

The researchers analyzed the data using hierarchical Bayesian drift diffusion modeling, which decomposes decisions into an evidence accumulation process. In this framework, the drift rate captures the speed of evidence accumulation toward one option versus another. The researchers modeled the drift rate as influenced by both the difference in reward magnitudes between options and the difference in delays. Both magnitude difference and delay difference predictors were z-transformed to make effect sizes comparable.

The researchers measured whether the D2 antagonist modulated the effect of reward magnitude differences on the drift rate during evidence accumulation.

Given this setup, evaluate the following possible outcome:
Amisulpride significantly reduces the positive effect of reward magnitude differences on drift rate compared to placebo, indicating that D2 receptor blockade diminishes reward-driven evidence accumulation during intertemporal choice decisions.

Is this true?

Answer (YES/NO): NO